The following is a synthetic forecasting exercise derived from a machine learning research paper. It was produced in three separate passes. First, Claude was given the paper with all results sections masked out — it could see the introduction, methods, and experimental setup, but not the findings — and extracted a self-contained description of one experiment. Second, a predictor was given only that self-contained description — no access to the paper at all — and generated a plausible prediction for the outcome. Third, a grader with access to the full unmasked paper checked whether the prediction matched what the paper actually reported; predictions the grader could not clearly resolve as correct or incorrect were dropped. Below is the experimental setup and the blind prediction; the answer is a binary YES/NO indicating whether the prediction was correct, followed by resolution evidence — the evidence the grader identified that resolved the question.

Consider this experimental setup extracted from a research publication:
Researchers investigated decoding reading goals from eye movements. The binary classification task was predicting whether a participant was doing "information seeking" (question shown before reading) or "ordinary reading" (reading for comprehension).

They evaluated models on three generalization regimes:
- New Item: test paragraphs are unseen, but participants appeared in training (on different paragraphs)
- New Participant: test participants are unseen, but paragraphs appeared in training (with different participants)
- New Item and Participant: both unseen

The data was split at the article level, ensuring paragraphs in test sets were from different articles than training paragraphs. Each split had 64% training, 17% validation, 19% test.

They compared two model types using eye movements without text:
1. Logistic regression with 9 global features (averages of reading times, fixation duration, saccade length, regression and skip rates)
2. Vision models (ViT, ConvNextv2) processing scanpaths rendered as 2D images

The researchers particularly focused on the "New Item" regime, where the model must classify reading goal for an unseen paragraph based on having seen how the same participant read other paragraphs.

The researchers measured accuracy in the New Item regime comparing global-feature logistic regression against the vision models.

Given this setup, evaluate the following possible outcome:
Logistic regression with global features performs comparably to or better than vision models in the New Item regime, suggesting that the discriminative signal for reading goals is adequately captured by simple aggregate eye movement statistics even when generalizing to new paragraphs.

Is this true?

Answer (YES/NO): NO